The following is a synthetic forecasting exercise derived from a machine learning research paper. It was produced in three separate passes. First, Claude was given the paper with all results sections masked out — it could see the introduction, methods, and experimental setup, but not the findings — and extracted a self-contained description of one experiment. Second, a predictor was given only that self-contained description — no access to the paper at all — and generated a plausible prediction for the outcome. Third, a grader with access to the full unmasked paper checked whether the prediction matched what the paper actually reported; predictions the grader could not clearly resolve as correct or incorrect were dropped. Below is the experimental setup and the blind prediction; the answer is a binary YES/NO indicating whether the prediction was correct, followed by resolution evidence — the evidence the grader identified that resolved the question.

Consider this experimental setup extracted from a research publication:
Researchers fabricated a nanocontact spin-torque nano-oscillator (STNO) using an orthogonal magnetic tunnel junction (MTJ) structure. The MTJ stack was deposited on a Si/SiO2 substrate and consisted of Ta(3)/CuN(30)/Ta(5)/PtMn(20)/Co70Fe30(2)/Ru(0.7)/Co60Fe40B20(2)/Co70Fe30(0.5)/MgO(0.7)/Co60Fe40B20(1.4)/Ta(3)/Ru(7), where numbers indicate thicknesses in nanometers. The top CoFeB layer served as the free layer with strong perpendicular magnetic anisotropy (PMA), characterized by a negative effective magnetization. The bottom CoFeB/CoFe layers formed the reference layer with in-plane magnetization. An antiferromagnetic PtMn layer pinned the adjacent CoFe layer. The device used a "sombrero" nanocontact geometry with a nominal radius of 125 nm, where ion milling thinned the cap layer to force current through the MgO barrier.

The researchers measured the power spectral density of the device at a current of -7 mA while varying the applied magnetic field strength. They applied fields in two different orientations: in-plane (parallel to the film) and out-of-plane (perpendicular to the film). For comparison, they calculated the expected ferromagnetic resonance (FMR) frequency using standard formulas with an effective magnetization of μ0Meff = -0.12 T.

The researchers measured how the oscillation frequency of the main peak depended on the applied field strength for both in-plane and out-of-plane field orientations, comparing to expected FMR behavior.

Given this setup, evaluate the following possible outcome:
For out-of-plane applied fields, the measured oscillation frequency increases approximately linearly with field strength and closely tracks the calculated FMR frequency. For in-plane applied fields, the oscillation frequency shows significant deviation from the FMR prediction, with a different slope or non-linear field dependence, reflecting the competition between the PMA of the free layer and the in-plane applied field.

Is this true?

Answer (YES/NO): NO